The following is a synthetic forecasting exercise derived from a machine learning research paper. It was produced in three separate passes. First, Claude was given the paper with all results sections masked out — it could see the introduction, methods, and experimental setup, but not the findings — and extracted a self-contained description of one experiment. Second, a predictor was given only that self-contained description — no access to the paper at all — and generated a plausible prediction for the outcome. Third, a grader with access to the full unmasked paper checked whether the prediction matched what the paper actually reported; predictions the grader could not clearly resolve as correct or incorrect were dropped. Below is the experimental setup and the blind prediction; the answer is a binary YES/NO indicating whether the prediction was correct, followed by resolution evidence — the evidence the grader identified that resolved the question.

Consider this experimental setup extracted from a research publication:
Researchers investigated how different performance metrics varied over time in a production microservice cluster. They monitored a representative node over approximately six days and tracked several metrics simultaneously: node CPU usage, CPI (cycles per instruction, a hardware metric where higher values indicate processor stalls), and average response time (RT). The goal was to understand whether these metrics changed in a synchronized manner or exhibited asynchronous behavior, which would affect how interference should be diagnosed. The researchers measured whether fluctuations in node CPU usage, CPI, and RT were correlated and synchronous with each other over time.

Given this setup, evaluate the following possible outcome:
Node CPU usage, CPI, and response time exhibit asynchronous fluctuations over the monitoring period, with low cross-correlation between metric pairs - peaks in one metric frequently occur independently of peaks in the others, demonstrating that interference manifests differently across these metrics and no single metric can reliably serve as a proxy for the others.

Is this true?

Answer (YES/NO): YES